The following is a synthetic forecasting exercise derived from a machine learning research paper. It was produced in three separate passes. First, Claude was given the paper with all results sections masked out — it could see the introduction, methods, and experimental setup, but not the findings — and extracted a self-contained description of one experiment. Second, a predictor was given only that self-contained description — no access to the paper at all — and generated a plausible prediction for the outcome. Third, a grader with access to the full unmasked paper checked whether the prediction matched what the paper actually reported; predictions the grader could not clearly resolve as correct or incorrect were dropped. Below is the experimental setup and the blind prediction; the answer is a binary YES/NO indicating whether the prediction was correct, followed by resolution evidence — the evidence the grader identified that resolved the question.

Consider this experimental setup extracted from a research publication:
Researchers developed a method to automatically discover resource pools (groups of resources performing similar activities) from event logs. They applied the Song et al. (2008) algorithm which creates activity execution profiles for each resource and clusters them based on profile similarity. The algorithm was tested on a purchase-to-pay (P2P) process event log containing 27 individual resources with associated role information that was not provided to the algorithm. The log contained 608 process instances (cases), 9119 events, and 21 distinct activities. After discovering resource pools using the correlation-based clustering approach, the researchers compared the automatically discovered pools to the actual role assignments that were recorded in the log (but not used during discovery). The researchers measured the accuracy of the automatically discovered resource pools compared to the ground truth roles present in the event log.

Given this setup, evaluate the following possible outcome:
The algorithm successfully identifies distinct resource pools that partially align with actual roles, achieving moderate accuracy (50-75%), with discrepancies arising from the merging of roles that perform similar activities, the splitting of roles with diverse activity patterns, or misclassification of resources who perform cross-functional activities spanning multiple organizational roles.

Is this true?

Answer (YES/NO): NO